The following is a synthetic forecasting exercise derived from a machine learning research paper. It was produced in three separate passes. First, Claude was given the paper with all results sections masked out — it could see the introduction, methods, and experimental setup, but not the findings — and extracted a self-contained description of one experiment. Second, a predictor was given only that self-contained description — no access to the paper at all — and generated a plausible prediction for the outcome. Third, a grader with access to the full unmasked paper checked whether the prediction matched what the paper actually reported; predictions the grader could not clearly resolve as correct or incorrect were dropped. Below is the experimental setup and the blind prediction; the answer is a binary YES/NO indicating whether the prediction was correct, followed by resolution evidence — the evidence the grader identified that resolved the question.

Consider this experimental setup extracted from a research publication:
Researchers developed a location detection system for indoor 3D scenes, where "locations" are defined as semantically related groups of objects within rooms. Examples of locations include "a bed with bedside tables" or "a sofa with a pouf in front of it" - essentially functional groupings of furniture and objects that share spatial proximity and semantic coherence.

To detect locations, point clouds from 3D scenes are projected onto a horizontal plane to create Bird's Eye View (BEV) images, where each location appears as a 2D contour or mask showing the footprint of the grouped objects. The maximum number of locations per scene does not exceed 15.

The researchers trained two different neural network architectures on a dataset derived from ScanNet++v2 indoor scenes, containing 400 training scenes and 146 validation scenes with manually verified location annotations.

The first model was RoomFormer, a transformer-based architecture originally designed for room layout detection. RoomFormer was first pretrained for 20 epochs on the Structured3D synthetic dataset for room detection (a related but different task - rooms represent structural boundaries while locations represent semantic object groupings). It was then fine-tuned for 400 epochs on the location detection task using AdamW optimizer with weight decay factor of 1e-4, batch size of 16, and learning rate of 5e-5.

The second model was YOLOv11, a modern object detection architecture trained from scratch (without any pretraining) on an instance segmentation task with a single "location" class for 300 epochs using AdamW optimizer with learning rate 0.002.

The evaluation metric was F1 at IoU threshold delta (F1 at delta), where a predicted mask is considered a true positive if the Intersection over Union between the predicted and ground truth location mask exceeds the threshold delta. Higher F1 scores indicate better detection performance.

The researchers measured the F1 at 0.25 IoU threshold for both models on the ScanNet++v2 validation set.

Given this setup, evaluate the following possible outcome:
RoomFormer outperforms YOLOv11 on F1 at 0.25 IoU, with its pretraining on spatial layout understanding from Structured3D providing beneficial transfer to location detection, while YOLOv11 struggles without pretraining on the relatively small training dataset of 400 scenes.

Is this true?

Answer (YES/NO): NO